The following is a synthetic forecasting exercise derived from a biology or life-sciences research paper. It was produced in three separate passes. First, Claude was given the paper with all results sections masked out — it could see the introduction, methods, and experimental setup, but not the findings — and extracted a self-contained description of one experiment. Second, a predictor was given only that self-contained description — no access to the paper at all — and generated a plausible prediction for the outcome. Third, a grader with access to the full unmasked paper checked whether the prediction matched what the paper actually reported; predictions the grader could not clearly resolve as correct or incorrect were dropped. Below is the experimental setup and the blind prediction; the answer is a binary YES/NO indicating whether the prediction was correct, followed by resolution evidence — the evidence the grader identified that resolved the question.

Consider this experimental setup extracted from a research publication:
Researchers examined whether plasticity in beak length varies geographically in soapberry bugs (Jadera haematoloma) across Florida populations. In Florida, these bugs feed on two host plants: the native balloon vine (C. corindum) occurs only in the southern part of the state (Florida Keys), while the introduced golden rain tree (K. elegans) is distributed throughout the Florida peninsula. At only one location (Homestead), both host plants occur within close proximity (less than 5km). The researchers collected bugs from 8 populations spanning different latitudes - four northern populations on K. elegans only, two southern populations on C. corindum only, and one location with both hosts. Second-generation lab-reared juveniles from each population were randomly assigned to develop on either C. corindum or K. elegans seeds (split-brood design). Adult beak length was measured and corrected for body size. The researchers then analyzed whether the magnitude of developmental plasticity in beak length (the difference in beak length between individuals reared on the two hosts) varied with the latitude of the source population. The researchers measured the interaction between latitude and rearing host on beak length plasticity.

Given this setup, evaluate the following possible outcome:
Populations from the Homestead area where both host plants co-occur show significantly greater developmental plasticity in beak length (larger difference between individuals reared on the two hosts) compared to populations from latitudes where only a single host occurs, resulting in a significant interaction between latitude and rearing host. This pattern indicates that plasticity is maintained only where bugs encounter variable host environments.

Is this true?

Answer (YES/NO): NO